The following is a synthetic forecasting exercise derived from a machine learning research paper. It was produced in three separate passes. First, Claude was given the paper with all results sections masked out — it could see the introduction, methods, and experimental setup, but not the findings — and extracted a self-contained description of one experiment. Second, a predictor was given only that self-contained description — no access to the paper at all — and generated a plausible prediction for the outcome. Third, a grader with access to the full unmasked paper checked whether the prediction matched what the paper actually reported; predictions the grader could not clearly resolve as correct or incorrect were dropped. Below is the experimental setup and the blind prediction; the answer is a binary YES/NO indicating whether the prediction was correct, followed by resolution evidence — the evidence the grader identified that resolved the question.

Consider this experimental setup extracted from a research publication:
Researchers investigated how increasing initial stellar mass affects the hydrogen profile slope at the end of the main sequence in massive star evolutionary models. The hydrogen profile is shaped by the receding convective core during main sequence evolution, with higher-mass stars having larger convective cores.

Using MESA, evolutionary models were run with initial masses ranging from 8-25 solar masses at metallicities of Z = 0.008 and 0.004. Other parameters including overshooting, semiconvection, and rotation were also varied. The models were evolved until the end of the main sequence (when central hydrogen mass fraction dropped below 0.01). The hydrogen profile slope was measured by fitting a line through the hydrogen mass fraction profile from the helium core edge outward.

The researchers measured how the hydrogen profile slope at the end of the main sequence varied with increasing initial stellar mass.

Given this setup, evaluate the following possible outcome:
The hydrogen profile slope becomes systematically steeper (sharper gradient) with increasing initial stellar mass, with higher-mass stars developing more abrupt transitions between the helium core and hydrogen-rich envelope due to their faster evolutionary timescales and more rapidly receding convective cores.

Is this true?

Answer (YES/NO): NO